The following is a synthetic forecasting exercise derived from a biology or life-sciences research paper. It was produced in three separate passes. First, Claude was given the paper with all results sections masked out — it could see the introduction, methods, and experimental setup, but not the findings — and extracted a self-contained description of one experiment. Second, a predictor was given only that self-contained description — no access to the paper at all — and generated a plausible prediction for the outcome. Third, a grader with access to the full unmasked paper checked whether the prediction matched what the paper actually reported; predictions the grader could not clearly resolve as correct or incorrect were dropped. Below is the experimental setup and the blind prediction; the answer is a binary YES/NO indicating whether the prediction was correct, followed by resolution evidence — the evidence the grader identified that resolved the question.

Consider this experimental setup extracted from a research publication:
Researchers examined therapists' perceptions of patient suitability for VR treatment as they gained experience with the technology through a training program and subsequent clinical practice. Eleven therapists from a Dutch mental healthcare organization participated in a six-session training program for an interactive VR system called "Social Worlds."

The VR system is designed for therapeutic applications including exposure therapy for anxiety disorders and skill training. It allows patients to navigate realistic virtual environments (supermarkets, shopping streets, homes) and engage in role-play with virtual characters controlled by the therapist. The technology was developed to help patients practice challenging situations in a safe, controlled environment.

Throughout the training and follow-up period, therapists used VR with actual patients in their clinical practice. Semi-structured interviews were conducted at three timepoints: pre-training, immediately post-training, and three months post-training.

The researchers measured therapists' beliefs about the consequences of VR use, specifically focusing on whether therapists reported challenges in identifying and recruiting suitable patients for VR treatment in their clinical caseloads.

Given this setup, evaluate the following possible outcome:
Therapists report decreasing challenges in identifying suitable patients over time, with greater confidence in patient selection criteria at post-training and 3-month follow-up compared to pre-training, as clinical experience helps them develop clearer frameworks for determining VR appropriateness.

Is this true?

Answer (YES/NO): NO